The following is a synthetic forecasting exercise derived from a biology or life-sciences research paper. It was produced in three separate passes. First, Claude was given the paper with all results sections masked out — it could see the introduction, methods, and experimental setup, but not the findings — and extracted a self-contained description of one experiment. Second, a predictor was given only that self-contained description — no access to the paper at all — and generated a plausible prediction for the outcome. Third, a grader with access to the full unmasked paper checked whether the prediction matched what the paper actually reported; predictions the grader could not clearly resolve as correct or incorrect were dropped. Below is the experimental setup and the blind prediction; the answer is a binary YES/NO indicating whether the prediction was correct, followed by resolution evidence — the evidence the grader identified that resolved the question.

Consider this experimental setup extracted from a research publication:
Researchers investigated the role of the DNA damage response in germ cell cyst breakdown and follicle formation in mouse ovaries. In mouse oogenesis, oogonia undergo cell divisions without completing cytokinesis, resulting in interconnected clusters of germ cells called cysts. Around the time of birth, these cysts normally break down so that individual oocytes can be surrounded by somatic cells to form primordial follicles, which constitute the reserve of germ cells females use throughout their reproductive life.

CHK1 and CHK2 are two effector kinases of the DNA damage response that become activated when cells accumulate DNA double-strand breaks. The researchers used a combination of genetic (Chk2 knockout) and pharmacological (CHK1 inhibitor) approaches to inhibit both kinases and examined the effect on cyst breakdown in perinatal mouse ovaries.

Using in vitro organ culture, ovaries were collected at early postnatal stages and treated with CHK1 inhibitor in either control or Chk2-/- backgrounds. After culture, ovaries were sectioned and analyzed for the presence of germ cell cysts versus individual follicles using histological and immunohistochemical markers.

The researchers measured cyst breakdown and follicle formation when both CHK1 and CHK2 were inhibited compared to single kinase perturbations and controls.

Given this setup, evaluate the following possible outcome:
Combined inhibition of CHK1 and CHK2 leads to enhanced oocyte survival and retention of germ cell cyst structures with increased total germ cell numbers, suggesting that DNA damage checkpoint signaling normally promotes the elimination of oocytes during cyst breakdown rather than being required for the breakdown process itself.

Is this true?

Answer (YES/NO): NO